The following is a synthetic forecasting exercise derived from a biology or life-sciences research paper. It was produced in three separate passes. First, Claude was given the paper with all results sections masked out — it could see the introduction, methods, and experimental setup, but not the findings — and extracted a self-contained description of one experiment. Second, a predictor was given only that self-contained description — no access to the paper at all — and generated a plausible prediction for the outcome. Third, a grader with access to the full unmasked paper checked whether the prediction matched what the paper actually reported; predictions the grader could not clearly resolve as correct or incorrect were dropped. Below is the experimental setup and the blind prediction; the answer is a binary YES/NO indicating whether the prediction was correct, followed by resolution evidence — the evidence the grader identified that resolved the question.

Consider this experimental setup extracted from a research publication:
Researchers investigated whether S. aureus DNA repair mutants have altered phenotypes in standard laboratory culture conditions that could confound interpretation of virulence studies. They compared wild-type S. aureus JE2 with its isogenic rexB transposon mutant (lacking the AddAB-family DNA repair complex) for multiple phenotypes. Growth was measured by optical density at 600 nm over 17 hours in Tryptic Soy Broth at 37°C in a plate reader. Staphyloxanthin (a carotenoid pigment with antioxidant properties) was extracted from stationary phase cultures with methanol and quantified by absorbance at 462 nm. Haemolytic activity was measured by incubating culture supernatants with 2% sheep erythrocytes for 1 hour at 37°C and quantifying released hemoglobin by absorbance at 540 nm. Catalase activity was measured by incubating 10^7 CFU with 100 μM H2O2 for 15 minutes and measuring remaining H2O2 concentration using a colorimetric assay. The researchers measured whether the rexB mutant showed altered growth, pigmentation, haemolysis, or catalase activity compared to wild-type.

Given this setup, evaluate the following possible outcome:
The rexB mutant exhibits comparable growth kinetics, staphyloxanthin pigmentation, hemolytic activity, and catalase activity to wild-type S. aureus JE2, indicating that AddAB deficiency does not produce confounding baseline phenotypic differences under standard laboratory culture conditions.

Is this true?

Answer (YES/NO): NO